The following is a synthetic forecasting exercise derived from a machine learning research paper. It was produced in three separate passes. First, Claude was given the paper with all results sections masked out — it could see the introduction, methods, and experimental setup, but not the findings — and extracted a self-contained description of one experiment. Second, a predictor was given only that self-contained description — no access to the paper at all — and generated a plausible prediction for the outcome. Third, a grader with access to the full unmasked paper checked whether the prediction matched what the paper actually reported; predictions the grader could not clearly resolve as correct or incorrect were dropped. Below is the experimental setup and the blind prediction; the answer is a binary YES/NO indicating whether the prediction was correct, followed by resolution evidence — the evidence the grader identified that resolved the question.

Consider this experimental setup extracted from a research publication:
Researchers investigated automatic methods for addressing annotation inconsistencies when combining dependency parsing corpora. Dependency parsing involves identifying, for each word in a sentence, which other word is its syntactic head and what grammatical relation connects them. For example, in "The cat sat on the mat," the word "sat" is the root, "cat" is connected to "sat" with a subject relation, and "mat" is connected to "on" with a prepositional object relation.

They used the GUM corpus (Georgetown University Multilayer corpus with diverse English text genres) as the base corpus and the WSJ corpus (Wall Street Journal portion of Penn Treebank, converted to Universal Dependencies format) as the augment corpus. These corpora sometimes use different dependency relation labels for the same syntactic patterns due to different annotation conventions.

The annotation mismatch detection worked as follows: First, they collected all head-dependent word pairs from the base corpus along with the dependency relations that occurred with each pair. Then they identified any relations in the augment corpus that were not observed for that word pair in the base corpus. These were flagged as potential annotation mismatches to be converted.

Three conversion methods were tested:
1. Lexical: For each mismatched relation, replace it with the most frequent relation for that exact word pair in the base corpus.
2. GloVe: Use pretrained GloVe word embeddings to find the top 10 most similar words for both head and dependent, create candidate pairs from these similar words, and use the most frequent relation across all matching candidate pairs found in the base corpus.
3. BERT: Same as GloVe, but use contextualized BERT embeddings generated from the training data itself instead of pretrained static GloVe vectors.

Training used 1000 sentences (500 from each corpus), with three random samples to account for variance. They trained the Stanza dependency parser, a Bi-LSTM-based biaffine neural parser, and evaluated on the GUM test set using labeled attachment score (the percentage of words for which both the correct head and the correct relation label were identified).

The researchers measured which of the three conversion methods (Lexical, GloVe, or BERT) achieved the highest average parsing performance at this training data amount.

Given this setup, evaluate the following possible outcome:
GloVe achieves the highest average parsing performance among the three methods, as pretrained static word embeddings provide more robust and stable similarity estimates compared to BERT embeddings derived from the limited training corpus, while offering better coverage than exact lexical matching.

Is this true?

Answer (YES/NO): YES